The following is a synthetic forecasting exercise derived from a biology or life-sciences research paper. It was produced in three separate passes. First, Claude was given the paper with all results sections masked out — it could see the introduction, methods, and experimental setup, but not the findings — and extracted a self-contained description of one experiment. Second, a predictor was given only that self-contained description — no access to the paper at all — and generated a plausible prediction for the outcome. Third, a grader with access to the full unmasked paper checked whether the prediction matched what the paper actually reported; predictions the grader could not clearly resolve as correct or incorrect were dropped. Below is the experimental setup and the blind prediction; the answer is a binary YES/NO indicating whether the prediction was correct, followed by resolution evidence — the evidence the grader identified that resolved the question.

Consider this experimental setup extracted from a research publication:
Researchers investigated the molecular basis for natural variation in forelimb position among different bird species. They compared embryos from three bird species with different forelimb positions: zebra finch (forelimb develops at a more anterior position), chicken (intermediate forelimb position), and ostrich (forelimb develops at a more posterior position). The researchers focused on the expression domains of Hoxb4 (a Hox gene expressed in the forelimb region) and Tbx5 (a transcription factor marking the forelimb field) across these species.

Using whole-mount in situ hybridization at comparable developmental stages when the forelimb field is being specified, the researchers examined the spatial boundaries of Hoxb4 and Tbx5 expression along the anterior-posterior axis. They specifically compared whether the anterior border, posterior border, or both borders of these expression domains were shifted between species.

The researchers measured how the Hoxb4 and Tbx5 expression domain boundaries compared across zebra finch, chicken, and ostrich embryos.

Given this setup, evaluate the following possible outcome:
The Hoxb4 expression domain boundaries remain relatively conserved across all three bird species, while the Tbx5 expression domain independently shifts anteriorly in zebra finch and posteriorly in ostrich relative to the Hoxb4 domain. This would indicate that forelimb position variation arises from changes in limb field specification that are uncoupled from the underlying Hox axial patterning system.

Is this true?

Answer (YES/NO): NO